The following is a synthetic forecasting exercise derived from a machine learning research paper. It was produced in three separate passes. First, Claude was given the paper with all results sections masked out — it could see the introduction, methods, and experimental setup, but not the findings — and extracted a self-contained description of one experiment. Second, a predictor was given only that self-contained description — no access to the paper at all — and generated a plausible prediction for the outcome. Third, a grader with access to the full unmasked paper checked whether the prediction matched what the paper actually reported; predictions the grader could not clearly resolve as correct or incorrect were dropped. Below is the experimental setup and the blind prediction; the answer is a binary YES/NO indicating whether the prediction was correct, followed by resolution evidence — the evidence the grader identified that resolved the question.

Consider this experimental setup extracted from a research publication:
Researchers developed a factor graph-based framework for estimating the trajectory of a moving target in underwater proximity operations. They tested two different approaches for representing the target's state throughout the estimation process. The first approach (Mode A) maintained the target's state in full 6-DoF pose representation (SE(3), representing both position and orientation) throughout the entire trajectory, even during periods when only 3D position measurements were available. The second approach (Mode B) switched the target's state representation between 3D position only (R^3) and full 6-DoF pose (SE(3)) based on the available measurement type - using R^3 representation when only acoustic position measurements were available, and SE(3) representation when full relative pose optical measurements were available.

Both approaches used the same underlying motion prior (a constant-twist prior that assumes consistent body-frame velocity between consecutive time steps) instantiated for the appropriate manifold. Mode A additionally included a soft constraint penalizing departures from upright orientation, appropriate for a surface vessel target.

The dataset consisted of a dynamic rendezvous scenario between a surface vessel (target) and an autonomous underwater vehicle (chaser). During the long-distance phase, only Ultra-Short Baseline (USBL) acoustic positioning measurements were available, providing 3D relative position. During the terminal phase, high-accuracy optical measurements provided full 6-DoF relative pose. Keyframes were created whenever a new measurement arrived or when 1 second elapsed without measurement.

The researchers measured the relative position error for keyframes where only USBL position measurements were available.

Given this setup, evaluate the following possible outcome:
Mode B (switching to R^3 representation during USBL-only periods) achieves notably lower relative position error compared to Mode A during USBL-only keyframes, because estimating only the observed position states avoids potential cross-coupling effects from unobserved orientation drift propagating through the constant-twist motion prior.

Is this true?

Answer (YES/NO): NO